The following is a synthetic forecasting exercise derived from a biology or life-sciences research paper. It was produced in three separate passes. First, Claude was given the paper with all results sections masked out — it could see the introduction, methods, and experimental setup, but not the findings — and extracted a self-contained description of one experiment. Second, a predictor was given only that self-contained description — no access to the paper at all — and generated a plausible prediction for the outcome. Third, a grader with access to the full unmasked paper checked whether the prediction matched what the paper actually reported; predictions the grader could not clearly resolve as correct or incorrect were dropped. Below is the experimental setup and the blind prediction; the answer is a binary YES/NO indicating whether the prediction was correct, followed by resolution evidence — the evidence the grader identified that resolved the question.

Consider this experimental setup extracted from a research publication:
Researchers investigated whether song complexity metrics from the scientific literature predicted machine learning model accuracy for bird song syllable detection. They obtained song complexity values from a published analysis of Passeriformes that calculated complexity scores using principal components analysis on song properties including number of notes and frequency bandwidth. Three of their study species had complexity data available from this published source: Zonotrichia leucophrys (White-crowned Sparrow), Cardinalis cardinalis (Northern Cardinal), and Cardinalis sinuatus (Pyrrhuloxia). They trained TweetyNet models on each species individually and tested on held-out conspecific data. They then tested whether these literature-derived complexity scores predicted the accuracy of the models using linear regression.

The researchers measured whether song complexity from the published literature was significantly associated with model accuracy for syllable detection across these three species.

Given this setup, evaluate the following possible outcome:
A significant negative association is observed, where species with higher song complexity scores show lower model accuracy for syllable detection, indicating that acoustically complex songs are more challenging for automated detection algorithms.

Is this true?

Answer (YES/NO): NO